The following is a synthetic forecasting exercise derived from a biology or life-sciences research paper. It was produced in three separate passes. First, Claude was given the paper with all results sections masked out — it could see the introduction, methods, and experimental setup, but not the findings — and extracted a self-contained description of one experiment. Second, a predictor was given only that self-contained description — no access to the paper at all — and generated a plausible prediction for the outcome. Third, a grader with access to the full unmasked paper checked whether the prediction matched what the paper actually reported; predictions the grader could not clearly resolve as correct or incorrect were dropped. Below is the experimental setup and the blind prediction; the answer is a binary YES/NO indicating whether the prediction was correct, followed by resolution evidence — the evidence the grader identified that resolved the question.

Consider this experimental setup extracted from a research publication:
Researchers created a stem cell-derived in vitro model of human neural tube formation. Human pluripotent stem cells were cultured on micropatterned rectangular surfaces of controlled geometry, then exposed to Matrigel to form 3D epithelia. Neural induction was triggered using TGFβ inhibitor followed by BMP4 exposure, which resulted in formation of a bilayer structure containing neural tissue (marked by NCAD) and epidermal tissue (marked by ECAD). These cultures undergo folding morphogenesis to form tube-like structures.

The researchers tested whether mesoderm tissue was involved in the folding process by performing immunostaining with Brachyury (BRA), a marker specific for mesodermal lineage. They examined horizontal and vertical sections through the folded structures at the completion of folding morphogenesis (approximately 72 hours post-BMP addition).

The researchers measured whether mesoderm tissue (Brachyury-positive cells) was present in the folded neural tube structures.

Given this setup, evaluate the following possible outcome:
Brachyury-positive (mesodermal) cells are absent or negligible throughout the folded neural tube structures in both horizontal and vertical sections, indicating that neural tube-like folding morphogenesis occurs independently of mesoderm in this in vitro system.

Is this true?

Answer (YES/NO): YES